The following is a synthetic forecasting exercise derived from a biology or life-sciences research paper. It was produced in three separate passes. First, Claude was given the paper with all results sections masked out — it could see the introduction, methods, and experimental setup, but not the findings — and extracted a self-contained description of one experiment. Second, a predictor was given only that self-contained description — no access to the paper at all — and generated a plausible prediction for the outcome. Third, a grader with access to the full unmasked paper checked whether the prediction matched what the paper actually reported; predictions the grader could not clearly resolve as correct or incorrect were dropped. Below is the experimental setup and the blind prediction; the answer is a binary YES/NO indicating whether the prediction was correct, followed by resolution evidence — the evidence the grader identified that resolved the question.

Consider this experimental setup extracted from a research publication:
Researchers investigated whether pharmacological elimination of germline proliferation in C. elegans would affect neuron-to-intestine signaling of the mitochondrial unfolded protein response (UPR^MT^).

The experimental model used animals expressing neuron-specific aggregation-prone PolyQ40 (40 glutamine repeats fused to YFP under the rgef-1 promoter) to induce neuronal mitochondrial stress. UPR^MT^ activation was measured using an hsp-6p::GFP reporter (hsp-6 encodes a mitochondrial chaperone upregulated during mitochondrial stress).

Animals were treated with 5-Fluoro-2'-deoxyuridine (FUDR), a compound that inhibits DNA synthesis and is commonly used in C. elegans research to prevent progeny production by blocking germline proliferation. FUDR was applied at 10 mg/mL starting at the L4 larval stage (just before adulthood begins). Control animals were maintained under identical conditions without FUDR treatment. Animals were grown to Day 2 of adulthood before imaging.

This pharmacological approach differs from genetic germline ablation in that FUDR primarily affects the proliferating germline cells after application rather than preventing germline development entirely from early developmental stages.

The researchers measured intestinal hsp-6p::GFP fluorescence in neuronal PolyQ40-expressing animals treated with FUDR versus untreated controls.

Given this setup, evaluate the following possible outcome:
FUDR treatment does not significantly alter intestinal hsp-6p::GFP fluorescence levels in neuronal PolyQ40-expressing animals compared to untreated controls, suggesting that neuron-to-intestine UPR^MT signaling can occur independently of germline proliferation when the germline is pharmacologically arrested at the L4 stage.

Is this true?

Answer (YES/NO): NO